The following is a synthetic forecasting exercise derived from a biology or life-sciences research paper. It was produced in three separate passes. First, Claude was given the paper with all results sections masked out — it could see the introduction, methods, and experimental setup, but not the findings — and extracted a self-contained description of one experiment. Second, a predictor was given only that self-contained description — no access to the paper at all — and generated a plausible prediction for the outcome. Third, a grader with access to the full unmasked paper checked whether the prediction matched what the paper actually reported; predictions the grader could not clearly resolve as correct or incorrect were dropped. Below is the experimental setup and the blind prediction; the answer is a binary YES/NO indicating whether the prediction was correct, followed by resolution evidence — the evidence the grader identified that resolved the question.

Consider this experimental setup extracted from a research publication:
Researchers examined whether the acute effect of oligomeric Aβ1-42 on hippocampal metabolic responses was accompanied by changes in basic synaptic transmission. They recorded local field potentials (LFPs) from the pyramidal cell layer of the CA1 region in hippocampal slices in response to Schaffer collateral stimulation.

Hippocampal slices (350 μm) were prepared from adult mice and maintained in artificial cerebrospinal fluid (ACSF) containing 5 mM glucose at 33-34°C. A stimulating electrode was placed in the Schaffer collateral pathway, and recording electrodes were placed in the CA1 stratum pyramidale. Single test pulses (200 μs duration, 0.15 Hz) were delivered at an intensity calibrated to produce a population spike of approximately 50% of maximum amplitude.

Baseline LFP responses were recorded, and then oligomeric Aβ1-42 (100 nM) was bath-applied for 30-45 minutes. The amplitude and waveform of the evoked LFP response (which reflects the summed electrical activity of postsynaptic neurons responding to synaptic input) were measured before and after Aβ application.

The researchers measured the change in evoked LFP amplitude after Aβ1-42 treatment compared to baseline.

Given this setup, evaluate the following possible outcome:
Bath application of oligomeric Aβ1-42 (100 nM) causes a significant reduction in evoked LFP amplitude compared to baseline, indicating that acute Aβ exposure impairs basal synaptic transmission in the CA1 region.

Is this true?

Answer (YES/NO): NO